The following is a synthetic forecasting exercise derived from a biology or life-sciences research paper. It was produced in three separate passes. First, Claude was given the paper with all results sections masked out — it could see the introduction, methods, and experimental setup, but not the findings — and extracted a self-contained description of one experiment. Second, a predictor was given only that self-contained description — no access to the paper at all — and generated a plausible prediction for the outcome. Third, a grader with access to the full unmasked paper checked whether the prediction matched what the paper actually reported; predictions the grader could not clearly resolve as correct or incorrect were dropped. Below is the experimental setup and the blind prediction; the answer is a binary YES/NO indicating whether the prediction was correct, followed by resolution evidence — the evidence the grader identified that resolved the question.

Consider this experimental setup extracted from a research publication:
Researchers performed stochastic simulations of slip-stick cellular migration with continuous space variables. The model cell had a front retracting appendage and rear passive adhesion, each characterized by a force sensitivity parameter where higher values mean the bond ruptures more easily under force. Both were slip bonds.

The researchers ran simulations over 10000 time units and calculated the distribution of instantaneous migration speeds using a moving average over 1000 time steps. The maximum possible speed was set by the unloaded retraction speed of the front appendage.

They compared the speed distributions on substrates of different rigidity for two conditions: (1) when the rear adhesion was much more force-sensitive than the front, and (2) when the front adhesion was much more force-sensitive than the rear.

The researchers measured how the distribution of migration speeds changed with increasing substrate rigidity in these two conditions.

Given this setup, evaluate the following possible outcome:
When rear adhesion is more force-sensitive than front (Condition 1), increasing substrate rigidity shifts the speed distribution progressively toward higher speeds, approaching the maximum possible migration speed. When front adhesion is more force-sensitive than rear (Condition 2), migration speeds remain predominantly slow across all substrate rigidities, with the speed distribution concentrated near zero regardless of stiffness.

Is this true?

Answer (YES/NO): NO